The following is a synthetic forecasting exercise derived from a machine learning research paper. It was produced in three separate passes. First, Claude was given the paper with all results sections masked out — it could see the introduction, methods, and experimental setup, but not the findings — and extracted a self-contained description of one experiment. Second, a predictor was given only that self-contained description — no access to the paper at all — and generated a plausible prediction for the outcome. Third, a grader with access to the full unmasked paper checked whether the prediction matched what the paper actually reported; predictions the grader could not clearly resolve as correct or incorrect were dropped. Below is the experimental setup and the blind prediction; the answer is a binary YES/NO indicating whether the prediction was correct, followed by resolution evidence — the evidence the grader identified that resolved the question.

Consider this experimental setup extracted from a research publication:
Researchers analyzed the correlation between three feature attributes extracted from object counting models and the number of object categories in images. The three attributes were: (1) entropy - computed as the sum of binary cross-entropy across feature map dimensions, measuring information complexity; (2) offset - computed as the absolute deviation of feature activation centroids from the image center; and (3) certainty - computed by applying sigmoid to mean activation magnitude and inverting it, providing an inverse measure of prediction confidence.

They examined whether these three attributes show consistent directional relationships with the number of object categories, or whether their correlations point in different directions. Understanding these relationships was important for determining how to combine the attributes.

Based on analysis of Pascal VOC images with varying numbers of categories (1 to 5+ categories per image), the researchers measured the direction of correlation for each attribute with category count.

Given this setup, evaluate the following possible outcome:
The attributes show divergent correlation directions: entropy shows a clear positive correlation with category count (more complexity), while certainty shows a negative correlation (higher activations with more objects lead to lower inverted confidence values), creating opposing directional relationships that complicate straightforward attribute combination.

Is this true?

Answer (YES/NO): YES